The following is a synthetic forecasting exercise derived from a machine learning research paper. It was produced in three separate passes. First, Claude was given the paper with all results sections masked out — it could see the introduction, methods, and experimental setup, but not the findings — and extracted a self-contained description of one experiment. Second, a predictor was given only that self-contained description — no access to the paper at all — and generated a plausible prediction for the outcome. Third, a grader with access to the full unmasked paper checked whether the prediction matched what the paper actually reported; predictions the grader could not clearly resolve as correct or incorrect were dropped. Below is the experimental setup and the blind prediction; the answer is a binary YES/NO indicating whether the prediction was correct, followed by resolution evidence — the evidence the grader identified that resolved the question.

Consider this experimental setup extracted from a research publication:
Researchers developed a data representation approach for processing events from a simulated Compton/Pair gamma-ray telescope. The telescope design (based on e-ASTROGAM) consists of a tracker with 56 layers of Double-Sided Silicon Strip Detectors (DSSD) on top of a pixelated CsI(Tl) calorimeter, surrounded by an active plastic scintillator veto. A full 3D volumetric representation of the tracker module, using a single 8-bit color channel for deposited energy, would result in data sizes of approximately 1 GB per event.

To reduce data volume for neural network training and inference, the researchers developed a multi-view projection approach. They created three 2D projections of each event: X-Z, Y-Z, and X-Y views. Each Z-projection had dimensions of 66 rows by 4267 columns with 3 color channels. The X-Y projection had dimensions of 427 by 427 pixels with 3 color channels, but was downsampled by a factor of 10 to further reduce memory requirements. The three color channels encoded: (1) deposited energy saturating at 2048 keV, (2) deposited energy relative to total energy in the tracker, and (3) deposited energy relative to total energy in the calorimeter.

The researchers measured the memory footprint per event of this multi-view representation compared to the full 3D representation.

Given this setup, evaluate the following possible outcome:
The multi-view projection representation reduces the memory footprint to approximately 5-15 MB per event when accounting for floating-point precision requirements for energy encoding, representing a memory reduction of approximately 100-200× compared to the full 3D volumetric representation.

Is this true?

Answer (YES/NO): NO